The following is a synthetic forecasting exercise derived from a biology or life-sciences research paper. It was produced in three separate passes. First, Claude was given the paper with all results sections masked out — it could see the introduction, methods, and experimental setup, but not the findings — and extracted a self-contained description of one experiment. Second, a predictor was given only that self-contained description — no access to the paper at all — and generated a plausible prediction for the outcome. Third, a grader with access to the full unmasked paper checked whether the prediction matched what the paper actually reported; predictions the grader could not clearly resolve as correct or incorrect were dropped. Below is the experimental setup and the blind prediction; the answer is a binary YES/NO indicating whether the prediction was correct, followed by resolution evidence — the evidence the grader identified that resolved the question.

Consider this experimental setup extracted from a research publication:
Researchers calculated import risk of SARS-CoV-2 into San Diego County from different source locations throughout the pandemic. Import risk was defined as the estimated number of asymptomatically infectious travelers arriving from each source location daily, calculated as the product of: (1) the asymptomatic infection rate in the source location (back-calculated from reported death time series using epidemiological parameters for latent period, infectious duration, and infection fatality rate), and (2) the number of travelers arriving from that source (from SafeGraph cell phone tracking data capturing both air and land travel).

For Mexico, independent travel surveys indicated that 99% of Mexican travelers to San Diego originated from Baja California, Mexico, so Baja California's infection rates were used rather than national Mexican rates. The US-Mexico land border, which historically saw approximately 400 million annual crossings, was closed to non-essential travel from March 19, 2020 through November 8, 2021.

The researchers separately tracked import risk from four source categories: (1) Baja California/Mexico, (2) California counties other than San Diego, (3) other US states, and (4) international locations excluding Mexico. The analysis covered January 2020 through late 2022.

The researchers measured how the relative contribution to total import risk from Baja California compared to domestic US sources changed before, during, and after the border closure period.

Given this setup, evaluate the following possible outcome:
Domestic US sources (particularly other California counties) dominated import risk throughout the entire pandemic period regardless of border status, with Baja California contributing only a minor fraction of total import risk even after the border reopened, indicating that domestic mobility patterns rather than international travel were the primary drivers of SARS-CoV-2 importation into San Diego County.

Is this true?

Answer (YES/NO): NO